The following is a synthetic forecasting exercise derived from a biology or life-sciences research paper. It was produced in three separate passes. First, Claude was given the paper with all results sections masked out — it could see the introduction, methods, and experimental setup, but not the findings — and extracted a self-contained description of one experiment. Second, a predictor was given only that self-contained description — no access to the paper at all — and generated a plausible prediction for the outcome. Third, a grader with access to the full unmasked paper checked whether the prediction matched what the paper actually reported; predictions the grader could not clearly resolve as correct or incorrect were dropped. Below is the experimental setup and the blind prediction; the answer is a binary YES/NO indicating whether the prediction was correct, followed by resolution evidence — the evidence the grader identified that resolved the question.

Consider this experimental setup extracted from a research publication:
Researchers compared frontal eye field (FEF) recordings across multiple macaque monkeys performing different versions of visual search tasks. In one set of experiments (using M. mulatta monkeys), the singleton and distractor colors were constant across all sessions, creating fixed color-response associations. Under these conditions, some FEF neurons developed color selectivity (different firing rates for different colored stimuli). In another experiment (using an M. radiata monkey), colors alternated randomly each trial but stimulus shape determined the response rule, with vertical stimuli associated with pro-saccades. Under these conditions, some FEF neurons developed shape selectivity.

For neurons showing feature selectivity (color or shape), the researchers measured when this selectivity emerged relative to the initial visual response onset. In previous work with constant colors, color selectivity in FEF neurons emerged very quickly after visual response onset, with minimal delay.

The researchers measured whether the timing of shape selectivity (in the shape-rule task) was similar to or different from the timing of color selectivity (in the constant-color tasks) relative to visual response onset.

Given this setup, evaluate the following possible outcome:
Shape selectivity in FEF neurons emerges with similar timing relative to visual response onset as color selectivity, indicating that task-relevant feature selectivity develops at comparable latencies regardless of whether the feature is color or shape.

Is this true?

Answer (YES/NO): NO